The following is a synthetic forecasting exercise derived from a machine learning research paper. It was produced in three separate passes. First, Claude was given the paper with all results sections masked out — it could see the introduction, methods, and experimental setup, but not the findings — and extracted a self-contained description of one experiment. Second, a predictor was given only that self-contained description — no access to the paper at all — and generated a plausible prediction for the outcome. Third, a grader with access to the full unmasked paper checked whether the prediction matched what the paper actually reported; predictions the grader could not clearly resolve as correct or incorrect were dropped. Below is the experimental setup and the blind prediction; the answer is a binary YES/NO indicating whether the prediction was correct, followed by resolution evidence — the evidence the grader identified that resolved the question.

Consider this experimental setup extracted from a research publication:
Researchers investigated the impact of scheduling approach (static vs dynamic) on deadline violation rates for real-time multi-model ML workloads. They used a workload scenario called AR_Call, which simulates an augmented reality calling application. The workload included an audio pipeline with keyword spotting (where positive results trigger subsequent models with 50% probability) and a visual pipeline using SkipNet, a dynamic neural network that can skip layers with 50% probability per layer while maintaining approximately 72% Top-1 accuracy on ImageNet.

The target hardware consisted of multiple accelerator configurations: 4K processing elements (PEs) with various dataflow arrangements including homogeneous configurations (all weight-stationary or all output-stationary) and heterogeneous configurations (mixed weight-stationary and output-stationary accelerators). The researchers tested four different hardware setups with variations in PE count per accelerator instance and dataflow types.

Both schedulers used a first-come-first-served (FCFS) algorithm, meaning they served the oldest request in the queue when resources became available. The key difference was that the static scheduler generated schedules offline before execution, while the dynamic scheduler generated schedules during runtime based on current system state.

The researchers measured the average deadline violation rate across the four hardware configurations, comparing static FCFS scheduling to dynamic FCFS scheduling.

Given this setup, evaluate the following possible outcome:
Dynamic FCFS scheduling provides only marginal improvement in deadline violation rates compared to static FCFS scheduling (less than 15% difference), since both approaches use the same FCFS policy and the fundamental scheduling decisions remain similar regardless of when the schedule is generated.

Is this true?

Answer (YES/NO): NO